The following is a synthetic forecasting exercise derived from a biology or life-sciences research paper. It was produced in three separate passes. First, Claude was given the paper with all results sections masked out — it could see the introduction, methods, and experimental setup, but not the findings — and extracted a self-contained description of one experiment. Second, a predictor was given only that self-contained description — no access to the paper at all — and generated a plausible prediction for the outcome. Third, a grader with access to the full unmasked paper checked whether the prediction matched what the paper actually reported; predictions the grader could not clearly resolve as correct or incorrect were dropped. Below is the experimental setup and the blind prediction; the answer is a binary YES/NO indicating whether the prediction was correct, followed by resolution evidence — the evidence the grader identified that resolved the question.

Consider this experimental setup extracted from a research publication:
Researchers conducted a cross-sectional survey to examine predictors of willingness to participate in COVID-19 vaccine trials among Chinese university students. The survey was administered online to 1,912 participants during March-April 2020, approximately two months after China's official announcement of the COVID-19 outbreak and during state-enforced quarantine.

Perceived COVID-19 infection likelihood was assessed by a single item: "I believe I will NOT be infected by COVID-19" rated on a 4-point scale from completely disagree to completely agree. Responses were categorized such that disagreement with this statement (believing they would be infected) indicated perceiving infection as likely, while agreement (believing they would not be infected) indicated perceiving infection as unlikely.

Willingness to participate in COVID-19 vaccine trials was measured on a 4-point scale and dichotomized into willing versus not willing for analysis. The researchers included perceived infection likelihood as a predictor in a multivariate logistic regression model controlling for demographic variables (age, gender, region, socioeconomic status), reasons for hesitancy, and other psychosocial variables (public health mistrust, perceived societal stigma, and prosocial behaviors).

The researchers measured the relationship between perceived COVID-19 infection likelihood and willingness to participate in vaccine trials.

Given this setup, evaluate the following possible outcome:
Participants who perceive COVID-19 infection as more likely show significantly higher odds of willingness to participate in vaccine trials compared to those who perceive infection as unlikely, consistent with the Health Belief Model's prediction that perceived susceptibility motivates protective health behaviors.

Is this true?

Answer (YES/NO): YES